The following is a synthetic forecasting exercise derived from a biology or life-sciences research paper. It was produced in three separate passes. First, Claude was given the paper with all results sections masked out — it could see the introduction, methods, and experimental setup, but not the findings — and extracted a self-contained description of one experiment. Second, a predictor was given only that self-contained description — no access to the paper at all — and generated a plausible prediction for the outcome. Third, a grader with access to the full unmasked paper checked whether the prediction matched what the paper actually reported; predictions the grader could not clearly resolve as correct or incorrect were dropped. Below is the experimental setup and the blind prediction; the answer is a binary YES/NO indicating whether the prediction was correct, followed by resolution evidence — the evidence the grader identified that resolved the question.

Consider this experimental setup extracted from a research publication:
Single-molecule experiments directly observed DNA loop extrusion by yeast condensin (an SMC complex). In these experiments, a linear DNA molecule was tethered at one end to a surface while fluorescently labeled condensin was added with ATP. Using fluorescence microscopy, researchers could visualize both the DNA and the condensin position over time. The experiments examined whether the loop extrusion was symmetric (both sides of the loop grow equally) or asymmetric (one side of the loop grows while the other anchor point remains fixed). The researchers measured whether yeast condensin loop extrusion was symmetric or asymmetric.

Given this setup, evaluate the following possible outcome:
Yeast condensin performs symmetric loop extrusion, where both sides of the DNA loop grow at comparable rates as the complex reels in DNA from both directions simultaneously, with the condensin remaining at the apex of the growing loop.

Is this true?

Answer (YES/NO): NO